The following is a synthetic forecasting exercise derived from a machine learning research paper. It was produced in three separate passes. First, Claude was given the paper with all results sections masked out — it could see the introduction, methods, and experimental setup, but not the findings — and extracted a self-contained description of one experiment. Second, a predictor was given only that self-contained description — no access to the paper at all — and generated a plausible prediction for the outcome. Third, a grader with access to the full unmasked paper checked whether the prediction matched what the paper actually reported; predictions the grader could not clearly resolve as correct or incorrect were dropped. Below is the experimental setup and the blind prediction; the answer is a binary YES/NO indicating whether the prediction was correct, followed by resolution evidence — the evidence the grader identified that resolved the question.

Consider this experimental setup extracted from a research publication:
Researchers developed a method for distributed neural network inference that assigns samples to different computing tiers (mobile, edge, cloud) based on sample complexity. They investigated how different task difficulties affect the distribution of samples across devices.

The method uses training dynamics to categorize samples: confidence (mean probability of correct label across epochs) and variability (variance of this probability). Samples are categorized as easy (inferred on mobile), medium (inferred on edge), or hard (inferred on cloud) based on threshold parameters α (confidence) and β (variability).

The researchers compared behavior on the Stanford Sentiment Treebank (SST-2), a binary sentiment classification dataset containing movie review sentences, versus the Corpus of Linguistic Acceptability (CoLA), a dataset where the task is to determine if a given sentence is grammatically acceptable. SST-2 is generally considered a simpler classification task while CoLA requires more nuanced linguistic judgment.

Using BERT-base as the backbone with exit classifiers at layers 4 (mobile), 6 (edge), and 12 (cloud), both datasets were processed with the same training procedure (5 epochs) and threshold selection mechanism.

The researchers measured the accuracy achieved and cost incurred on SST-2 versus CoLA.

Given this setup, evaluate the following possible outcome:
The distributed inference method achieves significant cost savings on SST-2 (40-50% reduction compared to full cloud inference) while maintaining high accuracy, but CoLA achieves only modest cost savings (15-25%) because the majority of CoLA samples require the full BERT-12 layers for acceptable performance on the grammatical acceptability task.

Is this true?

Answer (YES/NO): NO